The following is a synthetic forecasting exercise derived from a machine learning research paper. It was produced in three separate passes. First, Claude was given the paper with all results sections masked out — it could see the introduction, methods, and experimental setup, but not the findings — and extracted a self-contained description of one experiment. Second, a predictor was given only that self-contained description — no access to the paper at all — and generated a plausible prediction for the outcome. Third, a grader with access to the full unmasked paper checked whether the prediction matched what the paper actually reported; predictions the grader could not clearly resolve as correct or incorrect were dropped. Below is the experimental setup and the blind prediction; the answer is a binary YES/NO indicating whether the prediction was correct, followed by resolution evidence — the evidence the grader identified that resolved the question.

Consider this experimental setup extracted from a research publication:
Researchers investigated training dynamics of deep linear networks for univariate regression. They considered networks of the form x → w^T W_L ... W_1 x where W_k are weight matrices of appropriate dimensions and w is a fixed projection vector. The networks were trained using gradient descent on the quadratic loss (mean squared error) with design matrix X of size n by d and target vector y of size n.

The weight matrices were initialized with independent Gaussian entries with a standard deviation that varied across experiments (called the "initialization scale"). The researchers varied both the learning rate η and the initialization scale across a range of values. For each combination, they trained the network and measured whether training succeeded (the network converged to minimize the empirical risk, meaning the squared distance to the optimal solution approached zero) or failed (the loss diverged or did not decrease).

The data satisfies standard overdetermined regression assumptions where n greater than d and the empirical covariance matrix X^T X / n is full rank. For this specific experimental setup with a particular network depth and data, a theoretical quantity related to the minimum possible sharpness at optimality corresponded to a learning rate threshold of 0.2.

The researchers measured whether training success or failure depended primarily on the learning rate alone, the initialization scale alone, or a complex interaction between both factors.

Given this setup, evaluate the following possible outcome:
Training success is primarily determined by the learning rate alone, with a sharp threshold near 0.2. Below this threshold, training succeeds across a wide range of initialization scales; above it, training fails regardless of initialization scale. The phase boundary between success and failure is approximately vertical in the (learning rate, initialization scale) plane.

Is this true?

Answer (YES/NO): YES